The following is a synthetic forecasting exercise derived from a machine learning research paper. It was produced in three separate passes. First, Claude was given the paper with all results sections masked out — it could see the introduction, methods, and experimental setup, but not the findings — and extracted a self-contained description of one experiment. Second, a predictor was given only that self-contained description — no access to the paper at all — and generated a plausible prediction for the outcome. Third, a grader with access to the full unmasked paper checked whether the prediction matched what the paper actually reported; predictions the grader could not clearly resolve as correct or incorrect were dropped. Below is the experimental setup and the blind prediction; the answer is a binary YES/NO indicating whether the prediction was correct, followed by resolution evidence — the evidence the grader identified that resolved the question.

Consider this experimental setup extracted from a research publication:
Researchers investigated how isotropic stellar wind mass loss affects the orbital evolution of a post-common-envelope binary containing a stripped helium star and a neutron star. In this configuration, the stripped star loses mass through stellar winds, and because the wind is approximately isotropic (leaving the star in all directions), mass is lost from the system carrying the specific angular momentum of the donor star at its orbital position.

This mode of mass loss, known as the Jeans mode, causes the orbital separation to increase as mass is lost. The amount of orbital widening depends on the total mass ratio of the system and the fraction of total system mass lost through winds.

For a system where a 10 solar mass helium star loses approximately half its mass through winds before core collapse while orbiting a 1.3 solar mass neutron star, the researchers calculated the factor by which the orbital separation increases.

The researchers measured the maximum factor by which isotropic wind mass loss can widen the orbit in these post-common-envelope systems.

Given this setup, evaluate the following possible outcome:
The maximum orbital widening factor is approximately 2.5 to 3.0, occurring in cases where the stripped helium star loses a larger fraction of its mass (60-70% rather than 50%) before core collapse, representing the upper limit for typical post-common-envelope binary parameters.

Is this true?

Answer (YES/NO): NO